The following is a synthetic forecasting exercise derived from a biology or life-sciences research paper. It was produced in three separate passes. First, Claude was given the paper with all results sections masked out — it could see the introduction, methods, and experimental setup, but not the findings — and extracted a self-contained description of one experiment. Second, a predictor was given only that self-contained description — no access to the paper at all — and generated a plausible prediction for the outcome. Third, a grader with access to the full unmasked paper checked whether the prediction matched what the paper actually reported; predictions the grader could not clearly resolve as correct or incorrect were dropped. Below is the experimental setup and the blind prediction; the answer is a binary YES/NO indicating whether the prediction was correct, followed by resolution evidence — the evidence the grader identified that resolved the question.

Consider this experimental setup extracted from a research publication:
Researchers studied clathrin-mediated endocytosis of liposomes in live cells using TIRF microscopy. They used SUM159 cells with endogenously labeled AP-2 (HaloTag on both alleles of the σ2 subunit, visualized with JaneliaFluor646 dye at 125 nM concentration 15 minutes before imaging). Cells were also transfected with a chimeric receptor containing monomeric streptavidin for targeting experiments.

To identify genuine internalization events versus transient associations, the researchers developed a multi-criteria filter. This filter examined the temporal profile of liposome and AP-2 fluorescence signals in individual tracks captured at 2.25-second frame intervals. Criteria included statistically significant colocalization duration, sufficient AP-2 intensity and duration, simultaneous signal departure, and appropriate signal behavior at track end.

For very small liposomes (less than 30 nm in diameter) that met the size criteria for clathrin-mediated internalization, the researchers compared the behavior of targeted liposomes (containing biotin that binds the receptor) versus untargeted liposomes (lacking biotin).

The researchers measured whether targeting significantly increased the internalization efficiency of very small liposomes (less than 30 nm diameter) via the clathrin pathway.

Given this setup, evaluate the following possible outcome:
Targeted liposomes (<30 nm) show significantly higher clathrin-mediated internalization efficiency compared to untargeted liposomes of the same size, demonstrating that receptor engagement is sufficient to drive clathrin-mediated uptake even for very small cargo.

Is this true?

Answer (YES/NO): NO